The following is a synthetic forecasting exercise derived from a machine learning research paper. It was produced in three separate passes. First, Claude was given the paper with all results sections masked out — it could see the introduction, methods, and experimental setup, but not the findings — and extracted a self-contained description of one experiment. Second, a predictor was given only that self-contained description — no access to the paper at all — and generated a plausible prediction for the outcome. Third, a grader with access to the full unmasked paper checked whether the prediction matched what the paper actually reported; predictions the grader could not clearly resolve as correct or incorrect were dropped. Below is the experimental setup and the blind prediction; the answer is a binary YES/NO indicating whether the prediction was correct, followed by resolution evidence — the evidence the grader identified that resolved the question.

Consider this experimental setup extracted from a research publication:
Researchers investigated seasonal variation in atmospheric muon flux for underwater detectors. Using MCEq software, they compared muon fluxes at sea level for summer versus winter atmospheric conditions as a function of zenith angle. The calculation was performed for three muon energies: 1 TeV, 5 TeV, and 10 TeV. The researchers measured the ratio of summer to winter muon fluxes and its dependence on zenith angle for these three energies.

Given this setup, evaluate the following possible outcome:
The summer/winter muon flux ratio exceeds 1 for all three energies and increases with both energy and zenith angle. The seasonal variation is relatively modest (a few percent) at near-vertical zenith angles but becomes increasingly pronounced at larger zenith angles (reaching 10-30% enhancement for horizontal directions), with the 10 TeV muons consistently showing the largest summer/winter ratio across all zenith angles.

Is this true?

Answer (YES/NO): NO